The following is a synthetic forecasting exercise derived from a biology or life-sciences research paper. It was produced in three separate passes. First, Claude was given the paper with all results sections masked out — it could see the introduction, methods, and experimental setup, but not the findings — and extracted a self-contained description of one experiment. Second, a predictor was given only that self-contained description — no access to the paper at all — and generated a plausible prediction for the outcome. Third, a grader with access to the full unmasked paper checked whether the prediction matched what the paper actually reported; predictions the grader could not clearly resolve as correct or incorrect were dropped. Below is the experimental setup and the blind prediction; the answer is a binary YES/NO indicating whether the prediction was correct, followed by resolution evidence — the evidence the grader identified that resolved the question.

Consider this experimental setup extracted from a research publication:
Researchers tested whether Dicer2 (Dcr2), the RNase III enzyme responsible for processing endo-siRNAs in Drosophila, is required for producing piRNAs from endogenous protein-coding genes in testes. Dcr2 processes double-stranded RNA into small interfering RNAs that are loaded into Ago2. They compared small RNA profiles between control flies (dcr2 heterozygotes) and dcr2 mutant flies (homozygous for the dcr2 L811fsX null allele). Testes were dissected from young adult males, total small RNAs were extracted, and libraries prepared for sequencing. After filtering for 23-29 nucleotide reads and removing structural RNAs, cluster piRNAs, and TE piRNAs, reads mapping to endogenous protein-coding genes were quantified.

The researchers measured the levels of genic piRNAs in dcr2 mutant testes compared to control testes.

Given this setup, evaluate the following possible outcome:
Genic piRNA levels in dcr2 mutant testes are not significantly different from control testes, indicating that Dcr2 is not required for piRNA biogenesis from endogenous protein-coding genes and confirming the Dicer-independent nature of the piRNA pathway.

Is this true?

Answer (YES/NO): NO